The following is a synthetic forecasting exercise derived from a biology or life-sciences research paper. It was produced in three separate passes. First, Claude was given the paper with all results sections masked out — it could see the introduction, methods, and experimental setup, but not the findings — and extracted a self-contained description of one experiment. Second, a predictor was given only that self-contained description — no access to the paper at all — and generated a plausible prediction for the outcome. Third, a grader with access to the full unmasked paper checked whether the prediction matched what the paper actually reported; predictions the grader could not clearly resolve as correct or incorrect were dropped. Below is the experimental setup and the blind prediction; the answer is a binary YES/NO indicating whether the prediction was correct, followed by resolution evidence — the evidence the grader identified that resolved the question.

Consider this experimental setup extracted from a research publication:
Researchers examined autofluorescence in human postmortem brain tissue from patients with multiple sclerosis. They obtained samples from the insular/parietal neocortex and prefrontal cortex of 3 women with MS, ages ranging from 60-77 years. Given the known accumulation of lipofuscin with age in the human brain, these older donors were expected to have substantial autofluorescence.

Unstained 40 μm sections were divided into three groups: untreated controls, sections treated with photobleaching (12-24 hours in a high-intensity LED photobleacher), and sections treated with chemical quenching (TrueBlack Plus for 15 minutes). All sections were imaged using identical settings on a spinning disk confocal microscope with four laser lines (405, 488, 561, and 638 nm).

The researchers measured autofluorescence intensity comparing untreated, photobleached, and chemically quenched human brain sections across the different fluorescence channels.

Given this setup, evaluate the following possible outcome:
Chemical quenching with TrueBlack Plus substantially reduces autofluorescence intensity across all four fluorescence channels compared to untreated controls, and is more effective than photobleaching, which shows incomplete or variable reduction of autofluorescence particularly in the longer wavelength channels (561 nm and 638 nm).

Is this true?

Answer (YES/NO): NO